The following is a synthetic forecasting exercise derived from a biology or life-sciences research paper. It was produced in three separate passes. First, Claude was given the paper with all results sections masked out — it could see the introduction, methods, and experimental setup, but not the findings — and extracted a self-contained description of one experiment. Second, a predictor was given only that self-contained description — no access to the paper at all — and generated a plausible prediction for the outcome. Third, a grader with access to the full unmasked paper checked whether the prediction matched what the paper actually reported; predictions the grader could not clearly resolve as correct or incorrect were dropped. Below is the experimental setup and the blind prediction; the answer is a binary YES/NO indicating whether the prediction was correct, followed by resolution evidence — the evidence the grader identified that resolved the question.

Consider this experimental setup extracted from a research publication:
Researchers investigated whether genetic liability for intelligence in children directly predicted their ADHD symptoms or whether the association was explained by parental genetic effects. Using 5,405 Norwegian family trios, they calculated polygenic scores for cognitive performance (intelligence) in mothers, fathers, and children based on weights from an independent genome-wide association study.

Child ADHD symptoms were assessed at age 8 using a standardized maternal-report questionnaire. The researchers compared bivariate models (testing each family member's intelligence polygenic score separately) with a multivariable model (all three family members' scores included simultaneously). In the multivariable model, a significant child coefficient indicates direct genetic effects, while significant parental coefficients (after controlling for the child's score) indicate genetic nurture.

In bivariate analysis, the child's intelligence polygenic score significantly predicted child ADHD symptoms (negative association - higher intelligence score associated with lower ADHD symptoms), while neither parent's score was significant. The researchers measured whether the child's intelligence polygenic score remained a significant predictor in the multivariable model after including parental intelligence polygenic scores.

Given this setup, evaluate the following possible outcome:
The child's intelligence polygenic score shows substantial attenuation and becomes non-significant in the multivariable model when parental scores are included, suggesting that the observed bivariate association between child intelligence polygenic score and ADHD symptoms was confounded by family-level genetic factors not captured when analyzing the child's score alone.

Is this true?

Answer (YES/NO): YES